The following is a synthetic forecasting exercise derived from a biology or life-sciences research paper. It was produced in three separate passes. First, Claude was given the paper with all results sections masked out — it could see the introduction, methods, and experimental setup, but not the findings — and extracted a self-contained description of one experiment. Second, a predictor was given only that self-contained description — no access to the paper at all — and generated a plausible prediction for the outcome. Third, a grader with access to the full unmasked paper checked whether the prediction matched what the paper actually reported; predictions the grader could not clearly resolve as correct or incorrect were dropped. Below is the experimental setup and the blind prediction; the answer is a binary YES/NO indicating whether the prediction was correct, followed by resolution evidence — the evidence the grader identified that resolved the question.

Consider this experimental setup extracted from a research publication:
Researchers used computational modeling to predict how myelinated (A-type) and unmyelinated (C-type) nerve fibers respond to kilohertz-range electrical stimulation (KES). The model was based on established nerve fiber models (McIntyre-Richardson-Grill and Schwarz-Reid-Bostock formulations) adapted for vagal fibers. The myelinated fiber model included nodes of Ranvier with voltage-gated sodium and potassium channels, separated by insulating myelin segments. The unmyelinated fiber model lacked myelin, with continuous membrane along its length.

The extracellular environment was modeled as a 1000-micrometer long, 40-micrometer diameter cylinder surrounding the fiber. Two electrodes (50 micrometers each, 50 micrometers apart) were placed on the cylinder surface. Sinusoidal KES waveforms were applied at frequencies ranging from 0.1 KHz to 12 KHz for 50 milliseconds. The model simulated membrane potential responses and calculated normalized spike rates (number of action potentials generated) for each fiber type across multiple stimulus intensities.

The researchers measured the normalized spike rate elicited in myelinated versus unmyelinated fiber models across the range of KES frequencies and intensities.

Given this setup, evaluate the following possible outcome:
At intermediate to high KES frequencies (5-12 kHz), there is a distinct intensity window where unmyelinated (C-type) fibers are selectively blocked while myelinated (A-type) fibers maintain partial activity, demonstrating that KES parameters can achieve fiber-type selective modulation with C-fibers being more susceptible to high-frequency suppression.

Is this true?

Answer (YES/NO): NO